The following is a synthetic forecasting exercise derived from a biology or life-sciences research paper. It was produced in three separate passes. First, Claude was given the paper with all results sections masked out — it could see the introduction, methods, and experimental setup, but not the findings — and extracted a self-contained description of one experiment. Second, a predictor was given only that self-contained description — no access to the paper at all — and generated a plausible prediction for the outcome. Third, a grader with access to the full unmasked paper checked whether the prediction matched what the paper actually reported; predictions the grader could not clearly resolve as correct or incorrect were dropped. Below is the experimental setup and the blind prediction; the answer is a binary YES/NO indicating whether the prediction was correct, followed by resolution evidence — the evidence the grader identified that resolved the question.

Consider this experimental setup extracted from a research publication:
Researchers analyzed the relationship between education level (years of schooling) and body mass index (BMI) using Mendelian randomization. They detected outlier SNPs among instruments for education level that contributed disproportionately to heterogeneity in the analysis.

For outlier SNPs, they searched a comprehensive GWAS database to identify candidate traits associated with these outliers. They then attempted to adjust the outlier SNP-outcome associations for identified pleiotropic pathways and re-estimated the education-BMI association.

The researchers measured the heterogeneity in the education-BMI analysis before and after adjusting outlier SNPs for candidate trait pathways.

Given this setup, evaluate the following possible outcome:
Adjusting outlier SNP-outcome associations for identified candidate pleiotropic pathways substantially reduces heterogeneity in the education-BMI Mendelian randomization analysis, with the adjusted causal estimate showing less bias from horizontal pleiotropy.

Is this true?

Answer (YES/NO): NO